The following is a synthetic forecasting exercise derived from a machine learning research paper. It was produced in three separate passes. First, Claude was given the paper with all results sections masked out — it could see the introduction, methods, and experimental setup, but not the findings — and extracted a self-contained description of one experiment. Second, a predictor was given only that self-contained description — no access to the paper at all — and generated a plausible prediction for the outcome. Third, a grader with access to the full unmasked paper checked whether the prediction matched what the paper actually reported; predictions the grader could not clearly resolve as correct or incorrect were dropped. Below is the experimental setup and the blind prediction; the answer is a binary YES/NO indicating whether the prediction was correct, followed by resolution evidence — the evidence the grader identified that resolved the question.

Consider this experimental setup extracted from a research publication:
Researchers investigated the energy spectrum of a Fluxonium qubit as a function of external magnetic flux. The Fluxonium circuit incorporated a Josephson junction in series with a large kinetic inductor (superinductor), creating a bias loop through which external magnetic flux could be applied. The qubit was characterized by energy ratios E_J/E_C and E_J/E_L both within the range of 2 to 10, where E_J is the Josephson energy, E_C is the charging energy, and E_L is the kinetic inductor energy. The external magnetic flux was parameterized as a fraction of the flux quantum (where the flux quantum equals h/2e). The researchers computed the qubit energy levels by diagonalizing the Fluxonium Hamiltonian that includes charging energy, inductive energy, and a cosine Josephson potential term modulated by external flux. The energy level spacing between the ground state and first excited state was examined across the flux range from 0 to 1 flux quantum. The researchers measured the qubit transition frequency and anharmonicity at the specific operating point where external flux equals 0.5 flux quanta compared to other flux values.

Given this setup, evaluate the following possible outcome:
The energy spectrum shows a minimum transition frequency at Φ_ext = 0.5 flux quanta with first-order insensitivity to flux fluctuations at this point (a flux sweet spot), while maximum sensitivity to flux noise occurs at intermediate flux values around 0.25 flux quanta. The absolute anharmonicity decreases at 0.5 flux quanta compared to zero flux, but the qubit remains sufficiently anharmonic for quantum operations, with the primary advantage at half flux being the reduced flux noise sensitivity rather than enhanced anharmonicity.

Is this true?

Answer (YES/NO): NO